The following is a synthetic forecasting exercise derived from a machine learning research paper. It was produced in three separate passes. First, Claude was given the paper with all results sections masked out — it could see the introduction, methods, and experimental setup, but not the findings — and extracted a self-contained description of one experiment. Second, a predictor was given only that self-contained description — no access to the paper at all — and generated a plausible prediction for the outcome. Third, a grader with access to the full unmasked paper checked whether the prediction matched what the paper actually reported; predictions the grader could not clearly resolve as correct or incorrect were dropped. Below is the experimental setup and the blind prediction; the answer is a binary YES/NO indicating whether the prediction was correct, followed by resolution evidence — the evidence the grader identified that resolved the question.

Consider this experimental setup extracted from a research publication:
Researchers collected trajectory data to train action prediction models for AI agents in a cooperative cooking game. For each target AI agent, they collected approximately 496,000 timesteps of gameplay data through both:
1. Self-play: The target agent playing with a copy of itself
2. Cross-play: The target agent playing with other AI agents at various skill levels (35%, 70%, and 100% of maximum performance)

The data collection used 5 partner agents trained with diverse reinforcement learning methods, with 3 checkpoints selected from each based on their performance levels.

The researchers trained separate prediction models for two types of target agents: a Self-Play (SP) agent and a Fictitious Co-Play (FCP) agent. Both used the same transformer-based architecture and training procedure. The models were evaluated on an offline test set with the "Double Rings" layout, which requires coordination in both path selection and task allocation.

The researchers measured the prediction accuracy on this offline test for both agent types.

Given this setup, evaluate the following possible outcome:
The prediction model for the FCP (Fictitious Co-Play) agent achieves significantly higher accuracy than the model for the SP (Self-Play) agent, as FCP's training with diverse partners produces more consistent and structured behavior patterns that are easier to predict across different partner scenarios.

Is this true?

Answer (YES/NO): YES